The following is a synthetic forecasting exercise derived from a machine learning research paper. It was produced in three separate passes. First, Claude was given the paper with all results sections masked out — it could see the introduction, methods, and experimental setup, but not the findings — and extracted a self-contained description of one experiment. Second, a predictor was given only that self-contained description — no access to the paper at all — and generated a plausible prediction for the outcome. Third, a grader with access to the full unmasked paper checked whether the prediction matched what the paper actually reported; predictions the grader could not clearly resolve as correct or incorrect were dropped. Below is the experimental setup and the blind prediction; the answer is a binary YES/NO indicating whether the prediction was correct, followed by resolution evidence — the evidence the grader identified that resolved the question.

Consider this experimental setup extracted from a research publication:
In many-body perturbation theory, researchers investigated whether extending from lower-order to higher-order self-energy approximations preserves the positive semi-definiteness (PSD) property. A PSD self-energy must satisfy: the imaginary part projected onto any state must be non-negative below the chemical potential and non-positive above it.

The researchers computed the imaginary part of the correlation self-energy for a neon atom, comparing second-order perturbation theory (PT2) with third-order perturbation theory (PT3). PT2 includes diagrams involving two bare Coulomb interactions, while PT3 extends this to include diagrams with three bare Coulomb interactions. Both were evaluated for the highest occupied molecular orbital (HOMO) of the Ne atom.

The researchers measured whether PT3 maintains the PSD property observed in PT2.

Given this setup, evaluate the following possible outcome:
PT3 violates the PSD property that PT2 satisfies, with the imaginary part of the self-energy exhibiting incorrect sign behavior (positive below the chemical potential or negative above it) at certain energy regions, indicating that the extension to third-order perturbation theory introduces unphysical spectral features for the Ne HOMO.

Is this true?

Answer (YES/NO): YES